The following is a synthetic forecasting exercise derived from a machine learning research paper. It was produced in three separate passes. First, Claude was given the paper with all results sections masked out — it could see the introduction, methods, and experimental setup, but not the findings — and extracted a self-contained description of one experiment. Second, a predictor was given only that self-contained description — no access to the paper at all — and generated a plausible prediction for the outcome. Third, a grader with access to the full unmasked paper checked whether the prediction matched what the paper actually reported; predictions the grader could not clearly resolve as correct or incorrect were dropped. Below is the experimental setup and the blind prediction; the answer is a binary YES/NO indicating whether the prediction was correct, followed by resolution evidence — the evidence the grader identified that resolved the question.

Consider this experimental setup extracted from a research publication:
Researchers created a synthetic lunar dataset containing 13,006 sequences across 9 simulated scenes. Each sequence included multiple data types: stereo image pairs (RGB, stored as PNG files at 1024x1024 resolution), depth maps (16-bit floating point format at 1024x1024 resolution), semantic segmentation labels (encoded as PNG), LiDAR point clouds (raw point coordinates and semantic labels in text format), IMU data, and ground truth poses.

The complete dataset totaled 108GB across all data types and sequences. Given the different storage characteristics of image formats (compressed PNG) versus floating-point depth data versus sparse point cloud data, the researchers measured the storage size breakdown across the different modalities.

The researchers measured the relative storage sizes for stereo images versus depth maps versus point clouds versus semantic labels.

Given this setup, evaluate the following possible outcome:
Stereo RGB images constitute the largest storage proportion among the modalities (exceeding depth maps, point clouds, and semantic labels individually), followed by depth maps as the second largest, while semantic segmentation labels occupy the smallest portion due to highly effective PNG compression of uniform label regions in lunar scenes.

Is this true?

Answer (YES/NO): NO